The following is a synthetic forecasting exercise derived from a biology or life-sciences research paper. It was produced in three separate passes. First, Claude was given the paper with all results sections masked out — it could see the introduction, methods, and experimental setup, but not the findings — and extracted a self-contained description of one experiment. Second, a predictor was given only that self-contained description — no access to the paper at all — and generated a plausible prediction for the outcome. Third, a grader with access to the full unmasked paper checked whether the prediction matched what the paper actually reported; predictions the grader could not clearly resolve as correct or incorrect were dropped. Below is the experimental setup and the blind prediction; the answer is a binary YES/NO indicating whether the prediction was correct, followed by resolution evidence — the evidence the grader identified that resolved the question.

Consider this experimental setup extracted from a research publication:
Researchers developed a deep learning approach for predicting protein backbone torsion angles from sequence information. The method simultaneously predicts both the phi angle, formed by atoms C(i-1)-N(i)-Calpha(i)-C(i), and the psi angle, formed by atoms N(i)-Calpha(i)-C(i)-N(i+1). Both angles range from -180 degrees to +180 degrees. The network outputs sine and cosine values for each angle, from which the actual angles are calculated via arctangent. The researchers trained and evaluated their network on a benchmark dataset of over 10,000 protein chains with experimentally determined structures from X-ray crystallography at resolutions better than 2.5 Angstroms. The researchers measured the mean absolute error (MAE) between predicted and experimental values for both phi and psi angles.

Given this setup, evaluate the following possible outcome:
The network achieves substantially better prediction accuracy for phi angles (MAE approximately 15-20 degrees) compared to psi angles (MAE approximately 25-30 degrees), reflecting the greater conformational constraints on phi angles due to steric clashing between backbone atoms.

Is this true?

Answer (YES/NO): NO